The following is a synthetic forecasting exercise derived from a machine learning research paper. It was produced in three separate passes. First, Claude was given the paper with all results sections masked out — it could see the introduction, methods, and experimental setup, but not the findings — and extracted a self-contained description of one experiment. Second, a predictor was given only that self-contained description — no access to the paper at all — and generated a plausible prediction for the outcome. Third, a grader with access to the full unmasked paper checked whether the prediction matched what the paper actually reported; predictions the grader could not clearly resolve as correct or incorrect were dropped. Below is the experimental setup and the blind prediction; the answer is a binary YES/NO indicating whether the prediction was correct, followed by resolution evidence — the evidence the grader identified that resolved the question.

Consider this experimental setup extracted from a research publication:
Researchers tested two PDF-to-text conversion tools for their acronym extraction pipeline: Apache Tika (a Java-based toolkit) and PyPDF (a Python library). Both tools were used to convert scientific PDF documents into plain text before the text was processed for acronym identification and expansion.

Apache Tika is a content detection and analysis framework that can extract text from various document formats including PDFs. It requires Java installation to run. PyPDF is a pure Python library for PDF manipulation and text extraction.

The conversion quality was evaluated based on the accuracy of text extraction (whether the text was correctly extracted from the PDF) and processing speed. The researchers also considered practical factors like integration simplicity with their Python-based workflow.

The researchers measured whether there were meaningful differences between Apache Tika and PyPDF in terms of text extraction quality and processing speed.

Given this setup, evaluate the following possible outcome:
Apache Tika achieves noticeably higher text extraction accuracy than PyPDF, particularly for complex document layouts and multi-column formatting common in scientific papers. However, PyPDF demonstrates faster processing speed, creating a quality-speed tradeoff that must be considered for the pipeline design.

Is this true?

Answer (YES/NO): NO